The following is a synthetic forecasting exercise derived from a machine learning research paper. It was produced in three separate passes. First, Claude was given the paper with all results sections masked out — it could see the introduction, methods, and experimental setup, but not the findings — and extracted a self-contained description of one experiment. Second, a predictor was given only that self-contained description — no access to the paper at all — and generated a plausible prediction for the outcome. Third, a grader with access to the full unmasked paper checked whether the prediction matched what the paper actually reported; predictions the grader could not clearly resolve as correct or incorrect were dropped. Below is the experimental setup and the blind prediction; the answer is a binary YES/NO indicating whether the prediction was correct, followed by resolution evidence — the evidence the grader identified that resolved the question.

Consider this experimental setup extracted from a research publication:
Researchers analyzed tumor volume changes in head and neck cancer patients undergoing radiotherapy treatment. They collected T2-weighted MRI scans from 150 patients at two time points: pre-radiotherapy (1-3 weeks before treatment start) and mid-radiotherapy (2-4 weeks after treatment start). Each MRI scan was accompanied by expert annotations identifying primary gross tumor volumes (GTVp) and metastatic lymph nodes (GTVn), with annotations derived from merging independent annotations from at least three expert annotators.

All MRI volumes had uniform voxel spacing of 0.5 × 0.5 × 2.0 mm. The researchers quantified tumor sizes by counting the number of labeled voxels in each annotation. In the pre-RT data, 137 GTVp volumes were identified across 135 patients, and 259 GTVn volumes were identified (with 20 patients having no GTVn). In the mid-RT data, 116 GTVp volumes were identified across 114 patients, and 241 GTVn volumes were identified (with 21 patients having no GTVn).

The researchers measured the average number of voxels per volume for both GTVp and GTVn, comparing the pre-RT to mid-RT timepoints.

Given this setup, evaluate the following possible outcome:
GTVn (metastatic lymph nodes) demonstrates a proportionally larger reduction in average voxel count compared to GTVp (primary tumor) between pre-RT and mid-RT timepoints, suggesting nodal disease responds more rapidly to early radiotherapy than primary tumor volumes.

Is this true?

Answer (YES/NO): NO